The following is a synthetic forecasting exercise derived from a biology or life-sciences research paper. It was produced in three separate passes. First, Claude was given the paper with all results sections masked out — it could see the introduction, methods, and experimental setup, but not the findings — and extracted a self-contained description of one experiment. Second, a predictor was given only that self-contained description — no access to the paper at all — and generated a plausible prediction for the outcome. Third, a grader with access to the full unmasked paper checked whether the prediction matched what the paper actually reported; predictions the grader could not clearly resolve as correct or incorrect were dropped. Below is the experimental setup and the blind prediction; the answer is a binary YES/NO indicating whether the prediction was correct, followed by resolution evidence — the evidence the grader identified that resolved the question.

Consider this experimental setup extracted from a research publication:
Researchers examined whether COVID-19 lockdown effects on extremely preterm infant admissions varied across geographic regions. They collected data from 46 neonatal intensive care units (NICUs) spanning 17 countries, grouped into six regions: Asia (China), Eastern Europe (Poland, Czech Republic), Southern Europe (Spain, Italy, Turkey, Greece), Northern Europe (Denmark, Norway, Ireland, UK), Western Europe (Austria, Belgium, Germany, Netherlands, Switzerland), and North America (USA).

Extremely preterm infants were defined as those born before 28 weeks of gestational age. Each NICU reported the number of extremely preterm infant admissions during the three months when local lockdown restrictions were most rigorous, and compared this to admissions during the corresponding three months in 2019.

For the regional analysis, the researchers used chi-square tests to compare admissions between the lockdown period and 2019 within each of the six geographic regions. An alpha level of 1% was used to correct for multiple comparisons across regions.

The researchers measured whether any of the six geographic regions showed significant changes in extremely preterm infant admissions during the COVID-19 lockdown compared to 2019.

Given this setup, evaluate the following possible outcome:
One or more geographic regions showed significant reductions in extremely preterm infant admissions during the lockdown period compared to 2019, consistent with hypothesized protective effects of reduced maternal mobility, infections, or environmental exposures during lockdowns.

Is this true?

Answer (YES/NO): NO